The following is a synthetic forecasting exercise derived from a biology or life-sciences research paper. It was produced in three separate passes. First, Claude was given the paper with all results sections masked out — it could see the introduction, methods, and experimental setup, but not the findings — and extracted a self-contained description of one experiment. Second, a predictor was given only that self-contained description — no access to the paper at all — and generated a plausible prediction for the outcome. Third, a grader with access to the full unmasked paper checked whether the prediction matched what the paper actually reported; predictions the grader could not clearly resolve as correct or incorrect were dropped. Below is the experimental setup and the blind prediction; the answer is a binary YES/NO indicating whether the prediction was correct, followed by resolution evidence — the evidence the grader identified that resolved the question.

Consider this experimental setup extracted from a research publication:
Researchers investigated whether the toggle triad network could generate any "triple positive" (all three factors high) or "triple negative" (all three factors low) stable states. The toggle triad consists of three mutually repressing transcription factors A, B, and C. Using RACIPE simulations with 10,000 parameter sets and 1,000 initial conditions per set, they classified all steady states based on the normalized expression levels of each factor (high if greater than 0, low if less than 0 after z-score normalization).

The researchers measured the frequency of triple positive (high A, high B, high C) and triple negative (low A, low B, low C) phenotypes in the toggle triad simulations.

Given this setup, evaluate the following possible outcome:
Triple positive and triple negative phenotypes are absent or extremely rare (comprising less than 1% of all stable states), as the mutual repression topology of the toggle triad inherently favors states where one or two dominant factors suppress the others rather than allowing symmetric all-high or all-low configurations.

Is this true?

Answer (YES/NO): NO